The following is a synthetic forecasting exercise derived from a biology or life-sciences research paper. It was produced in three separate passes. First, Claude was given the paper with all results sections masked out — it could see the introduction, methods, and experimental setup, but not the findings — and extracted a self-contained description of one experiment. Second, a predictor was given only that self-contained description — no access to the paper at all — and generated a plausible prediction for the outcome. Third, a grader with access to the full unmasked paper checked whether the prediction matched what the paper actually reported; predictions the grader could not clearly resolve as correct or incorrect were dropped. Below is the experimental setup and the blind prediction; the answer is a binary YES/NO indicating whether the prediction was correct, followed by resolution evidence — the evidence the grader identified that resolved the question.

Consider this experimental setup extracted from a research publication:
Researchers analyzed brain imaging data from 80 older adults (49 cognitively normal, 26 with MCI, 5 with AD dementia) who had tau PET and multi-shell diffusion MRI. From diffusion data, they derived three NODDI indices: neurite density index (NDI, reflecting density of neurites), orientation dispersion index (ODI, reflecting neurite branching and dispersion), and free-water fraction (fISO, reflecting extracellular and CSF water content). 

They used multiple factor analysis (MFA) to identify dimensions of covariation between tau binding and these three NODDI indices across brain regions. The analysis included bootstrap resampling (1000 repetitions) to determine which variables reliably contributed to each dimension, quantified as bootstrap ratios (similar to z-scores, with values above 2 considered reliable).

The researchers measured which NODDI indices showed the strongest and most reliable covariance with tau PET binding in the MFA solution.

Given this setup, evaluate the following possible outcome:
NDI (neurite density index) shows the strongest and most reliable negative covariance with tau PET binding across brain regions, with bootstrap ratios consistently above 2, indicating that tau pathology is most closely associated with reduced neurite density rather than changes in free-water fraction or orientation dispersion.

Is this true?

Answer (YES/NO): NO